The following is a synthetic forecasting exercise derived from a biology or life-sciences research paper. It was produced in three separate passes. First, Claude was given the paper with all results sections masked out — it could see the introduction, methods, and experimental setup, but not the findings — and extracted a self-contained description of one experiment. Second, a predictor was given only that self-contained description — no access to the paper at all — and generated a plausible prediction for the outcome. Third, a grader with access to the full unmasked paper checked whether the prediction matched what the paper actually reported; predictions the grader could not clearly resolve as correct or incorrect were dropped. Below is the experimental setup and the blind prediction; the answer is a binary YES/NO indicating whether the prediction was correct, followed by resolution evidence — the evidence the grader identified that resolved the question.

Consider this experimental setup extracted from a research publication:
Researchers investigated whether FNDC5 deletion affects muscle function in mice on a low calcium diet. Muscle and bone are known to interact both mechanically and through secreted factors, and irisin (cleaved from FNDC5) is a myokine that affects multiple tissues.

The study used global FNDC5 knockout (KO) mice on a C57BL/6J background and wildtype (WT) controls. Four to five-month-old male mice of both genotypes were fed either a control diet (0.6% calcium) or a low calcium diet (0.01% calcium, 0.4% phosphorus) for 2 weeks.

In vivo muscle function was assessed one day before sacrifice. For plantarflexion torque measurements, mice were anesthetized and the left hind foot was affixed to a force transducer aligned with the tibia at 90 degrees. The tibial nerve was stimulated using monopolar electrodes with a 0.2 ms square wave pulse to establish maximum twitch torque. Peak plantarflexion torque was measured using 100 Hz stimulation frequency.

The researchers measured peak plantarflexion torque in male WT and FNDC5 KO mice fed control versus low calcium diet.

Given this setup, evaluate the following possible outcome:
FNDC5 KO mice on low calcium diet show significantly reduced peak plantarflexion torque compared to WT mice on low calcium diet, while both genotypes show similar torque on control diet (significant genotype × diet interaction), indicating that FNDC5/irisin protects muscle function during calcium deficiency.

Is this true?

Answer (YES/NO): NO